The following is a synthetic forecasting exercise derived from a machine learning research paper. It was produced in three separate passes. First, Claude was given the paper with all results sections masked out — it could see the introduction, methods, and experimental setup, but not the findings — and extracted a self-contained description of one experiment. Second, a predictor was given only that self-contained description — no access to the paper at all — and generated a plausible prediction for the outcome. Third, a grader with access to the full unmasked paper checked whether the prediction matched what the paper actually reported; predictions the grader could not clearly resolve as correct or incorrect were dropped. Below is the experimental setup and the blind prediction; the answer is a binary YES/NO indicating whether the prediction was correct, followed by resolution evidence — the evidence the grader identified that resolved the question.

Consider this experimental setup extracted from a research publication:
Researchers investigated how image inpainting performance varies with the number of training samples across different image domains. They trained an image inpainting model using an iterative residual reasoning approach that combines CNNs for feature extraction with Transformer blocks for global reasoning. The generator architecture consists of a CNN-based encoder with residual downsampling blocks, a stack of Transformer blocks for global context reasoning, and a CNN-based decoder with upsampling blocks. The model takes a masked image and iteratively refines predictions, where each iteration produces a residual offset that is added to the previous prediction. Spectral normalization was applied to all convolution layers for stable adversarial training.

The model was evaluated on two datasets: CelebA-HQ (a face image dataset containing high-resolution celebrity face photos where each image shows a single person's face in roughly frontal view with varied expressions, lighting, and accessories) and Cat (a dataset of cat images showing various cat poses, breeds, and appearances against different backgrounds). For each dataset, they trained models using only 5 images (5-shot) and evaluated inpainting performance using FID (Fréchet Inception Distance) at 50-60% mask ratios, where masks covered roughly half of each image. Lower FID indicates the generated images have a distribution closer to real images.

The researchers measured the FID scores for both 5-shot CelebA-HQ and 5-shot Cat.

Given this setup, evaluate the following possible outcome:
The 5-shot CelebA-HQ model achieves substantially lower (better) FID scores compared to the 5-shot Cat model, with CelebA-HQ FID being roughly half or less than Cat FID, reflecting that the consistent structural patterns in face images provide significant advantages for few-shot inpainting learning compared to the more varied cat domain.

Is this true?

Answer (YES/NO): YES